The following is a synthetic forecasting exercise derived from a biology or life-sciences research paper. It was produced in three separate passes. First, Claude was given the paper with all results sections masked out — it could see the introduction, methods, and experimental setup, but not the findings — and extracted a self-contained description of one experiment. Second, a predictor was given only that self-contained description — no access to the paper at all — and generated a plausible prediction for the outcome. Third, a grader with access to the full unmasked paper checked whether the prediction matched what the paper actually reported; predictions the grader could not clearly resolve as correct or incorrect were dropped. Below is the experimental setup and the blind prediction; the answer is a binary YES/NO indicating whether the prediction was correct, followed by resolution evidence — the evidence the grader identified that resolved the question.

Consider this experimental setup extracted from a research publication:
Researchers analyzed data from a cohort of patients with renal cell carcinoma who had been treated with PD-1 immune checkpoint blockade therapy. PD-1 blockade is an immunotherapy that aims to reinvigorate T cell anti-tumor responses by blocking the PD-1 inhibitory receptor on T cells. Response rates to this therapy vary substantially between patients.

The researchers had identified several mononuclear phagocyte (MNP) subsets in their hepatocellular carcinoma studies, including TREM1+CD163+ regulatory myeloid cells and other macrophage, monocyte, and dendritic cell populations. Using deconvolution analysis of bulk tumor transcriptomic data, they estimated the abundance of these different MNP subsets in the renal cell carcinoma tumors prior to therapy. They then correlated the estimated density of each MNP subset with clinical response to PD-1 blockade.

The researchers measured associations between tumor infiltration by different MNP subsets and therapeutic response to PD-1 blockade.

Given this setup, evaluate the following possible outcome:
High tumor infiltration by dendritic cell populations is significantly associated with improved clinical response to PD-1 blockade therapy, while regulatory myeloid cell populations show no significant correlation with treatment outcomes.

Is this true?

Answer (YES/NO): NO